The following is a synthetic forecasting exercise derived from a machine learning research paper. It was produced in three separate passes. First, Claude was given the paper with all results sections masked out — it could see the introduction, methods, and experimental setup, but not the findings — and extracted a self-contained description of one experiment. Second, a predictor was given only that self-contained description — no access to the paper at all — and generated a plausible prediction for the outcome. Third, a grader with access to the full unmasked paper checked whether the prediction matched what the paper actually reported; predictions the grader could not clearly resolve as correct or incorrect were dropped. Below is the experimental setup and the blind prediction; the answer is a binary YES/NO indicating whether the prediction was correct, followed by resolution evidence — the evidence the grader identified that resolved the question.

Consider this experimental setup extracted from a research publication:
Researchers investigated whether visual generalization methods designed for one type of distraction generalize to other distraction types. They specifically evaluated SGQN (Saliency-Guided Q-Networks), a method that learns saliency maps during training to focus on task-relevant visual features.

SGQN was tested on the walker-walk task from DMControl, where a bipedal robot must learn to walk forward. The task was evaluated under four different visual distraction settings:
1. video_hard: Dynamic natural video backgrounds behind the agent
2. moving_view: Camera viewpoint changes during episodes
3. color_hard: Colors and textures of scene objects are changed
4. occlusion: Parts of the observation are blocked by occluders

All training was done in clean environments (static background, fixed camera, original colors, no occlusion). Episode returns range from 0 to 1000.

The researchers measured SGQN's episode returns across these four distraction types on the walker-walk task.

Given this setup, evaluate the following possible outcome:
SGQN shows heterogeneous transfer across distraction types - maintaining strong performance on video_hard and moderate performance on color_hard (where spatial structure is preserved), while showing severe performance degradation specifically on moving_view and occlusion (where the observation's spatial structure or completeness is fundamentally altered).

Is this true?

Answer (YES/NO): NO